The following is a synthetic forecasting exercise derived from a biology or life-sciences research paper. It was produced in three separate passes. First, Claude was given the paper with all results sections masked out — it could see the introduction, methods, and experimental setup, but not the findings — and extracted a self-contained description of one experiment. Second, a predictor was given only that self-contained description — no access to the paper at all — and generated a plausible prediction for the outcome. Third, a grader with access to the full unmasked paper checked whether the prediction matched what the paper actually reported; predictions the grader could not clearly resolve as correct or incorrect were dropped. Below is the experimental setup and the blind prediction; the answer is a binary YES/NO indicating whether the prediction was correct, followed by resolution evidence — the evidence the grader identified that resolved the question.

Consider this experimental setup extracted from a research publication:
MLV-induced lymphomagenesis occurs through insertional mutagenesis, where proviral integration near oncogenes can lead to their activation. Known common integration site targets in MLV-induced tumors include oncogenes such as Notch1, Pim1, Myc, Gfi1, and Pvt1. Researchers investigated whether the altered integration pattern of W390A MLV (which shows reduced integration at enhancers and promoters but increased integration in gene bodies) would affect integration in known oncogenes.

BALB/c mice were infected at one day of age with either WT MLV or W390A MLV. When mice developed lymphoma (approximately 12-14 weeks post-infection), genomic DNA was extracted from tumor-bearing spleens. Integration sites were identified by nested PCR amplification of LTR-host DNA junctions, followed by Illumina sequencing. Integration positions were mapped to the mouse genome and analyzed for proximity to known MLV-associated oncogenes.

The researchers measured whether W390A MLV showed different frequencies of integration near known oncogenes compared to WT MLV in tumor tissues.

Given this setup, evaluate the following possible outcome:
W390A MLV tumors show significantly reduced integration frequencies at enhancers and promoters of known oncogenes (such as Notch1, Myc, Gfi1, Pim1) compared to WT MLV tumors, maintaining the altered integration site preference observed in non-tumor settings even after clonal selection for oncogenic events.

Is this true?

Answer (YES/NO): NO